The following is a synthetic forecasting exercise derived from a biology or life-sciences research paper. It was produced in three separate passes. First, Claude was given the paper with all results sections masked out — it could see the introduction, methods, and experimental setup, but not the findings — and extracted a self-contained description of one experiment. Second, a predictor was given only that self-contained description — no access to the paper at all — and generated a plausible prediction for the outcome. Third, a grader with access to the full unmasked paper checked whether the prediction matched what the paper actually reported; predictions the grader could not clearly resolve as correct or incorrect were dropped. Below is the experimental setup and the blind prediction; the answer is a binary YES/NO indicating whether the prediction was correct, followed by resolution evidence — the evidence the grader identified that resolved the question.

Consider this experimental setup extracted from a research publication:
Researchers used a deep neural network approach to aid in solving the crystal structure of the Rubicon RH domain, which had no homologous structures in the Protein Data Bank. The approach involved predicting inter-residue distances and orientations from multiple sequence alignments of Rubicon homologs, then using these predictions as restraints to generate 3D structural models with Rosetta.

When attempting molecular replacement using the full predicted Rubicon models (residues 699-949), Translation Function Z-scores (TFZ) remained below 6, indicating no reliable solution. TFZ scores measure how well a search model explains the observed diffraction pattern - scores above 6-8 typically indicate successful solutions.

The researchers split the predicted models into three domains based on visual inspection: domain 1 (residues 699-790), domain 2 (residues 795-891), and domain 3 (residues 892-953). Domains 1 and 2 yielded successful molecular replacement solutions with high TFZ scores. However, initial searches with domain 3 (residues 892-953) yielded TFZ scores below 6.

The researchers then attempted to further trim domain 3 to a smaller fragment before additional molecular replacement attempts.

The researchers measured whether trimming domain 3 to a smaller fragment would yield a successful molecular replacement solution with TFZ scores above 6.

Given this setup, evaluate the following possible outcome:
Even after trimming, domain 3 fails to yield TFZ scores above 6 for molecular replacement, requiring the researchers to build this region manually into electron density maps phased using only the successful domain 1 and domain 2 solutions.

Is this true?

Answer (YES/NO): NO